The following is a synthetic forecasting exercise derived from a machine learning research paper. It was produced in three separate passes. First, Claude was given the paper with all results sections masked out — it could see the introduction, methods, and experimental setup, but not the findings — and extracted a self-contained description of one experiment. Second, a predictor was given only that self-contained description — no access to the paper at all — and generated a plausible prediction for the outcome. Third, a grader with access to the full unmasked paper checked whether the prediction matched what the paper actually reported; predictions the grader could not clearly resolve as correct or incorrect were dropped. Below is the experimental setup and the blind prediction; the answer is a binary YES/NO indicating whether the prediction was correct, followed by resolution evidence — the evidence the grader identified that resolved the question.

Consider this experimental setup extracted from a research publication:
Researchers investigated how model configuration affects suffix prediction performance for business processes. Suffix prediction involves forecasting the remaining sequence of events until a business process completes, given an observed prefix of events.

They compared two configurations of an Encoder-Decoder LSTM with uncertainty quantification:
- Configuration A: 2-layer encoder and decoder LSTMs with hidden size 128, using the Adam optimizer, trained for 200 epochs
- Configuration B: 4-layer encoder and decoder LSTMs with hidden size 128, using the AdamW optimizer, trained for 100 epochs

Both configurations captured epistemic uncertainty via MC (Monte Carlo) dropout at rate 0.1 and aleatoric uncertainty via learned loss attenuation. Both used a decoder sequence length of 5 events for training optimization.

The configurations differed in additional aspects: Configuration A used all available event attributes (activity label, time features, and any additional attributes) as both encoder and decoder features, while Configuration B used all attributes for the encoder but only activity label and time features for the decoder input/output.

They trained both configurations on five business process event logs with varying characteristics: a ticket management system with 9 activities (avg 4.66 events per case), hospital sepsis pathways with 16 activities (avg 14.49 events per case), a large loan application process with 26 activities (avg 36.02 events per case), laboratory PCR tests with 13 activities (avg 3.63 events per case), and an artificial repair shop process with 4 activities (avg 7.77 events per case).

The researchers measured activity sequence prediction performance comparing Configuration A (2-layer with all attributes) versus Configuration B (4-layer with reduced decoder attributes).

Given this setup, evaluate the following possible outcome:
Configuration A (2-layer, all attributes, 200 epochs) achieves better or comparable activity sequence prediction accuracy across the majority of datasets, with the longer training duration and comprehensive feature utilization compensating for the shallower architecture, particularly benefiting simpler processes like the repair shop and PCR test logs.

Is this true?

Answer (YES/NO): NO